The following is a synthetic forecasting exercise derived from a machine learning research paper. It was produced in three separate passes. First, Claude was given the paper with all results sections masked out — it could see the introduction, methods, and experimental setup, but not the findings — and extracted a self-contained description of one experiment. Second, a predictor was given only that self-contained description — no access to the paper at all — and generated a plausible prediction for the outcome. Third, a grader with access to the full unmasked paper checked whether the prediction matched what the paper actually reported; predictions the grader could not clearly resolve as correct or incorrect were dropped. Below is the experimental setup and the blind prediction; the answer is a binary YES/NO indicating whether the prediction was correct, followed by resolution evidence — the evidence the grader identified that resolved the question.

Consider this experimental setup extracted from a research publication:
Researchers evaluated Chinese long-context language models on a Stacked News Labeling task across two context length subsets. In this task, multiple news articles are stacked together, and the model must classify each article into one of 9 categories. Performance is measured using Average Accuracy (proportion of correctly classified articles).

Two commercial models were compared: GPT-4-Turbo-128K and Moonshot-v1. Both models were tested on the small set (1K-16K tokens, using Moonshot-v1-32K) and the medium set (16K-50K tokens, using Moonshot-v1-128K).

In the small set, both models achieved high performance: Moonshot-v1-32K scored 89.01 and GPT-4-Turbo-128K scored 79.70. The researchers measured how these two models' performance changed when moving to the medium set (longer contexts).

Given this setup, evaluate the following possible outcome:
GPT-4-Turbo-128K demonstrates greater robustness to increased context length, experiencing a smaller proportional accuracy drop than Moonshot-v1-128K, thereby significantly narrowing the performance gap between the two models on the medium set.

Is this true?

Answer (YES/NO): NO